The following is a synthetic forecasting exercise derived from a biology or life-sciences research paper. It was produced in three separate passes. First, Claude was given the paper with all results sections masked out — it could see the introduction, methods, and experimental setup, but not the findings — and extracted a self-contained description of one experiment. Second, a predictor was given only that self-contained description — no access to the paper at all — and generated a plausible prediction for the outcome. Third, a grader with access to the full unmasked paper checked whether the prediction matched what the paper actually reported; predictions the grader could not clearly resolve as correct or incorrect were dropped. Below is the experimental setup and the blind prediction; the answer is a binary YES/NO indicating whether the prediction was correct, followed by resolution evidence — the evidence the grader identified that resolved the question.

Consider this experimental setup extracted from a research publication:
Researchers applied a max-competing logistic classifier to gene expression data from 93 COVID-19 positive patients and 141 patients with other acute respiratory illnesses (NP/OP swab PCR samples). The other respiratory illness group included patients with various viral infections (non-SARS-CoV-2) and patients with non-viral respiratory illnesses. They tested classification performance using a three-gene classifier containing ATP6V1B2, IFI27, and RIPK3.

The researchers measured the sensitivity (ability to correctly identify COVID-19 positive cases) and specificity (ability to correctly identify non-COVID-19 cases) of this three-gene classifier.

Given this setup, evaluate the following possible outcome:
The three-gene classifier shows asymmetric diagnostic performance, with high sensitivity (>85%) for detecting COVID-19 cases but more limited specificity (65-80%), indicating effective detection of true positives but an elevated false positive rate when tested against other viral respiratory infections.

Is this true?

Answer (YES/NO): NO